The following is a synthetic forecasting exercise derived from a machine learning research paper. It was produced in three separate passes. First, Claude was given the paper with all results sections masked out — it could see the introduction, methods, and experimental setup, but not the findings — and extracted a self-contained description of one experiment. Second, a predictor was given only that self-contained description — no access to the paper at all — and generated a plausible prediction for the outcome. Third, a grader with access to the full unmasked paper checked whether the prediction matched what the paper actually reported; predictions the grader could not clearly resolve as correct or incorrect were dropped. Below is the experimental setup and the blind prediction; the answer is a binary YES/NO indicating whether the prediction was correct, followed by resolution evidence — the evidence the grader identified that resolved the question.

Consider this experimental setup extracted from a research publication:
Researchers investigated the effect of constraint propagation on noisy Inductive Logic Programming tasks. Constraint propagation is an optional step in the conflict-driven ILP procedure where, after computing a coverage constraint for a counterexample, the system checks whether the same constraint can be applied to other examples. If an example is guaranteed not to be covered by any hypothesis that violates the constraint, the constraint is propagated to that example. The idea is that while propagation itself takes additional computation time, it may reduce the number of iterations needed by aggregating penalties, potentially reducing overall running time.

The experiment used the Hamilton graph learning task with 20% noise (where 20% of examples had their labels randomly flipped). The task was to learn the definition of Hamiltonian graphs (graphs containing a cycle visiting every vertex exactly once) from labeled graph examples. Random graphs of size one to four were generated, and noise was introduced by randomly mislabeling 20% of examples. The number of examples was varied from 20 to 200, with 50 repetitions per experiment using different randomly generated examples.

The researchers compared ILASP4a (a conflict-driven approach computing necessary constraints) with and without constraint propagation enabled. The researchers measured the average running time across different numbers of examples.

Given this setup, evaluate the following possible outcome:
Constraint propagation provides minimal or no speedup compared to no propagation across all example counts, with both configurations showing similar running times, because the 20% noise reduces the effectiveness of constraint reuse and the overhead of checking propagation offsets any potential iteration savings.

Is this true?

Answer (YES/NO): NO